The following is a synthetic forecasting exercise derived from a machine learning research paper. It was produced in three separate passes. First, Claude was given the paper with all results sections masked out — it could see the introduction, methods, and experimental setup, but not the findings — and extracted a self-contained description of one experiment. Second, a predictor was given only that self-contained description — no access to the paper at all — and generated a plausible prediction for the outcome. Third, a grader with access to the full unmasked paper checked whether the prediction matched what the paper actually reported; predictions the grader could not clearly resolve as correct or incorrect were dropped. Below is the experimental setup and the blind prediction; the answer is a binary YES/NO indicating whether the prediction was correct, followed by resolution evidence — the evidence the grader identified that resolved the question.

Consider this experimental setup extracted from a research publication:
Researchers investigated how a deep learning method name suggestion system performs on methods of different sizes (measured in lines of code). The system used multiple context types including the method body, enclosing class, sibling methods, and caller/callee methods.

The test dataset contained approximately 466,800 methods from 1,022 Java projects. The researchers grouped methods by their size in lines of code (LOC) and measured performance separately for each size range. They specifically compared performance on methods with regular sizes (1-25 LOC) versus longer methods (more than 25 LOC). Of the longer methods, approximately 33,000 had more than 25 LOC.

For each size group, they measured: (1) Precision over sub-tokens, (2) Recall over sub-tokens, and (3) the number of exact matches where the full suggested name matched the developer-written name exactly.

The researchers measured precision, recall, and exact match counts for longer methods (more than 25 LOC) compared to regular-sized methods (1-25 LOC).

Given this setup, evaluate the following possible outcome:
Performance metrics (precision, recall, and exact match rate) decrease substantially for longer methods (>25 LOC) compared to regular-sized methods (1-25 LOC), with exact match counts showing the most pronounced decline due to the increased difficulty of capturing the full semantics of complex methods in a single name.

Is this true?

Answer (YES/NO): NO